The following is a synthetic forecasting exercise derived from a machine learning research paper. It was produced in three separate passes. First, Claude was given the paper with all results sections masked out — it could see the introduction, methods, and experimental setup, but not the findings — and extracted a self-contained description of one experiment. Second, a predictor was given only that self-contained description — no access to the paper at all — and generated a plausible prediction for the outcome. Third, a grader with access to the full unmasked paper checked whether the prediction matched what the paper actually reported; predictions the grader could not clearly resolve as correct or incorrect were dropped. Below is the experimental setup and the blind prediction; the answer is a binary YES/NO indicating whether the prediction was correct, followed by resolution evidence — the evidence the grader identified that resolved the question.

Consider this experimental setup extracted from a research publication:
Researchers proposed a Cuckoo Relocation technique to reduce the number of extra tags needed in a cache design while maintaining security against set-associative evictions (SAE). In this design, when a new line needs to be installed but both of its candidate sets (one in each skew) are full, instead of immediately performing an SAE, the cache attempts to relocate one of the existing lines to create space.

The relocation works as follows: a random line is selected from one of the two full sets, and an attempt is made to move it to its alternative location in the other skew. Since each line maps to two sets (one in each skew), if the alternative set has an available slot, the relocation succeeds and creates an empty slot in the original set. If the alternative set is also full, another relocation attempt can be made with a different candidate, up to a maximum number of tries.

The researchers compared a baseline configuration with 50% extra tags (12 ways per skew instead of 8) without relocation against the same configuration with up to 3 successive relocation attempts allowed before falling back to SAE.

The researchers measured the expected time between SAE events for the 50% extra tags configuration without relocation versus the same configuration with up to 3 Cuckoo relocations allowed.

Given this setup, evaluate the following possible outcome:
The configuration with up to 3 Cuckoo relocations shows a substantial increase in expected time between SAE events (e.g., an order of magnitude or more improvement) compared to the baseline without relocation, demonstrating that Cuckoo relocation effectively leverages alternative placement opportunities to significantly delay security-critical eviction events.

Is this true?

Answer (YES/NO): YES